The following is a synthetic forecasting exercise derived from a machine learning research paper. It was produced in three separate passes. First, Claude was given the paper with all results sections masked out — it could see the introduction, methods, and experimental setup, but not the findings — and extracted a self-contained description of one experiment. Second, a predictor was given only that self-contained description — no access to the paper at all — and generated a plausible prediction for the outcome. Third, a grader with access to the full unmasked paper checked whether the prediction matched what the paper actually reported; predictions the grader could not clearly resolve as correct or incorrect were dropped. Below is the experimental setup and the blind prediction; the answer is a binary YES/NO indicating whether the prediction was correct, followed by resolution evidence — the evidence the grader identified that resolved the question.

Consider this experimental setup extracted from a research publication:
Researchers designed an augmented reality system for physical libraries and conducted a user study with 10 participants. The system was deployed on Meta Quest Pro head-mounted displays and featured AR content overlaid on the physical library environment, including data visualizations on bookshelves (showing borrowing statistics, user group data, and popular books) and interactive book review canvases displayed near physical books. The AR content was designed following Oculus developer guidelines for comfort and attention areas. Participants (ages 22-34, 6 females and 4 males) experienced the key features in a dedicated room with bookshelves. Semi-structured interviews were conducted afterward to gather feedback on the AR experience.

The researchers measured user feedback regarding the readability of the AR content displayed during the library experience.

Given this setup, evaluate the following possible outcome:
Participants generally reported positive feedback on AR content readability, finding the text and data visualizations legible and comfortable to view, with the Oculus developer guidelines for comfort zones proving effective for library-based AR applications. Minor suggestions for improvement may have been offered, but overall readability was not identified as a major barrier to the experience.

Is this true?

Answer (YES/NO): NO